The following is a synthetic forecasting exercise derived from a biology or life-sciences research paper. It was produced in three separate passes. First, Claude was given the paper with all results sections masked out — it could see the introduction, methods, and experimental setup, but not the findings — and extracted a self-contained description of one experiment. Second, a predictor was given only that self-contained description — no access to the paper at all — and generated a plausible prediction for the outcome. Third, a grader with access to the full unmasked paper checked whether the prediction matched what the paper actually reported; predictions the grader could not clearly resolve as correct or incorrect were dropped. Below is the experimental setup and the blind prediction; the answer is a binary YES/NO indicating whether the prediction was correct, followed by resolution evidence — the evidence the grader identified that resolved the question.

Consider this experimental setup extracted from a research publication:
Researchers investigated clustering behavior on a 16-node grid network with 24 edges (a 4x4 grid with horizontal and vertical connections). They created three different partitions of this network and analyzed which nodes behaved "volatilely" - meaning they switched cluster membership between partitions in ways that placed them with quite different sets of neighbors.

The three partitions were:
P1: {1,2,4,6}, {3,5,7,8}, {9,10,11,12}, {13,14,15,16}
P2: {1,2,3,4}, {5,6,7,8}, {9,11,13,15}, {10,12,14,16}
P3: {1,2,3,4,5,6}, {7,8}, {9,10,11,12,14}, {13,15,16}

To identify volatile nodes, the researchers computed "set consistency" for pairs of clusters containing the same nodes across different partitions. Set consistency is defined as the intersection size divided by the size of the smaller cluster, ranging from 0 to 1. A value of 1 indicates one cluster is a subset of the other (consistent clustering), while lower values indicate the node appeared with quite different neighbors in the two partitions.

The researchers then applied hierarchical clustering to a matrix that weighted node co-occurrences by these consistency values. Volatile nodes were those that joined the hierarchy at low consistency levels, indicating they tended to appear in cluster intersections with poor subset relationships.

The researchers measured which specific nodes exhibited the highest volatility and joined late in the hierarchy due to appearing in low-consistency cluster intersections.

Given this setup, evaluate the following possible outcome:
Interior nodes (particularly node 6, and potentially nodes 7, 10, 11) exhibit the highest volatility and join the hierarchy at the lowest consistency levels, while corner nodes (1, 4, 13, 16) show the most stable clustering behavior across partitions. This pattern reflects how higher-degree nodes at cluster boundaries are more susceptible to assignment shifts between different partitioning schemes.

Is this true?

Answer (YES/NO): NO